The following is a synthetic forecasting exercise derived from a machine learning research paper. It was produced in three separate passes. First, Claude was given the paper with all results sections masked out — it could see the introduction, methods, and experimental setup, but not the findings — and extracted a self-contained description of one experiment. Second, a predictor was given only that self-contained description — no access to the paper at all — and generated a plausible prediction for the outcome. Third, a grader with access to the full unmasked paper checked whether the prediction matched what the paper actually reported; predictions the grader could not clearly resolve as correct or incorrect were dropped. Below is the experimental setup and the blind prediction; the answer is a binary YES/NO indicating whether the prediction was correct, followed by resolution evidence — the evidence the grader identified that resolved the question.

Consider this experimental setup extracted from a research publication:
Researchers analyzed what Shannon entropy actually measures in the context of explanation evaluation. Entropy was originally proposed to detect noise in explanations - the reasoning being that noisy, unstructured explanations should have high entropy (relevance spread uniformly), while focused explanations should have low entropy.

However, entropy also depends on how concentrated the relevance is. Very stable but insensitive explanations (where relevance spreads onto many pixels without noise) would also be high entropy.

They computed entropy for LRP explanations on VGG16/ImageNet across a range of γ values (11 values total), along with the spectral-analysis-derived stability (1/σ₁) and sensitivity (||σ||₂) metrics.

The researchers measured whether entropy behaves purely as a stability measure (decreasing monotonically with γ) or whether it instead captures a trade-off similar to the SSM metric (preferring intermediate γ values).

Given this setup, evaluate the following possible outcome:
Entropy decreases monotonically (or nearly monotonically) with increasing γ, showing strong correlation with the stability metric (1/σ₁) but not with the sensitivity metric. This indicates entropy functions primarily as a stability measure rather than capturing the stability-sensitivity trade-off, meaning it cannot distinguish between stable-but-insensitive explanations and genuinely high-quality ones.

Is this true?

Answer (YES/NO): NO